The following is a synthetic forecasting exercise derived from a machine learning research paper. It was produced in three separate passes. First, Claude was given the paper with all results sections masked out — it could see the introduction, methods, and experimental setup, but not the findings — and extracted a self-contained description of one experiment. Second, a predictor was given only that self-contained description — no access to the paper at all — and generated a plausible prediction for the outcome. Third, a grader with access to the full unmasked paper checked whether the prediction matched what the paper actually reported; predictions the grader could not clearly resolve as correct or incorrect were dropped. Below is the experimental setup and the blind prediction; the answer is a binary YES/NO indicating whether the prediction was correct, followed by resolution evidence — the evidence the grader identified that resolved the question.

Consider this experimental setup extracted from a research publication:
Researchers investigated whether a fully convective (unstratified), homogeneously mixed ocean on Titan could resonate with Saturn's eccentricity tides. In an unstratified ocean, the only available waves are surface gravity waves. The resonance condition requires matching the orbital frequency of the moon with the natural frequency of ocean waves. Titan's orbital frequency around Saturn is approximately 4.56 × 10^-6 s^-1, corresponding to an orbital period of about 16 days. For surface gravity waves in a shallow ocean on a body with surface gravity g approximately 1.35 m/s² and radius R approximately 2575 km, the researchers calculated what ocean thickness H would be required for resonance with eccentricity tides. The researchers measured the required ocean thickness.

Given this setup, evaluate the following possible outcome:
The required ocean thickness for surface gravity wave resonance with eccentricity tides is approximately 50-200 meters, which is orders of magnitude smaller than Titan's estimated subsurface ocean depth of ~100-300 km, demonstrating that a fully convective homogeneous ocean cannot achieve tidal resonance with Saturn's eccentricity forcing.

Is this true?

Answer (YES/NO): NO